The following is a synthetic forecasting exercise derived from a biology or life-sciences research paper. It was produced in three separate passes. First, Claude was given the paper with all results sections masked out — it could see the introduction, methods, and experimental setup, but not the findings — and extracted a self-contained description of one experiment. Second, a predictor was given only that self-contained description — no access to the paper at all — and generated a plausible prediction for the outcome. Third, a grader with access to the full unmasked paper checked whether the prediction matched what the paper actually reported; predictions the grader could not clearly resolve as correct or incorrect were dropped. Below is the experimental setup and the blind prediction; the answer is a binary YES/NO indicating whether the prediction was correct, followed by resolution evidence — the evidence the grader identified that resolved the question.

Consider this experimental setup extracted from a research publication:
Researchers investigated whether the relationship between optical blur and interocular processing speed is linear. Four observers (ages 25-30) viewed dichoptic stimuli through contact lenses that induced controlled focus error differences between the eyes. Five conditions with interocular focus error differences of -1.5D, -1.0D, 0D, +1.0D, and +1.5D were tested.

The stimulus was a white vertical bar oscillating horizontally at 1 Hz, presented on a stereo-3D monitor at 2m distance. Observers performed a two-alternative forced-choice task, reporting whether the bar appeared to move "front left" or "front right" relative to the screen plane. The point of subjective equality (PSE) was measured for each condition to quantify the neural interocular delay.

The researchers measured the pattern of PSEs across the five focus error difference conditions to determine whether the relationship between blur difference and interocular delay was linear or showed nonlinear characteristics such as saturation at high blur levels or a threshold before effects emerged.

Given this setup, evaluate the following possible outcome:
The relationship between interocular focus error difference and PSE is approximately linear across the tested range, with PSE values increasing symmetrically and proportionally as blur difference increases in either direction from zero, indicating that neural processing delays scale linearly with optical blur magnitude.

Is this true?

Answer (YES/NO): YES